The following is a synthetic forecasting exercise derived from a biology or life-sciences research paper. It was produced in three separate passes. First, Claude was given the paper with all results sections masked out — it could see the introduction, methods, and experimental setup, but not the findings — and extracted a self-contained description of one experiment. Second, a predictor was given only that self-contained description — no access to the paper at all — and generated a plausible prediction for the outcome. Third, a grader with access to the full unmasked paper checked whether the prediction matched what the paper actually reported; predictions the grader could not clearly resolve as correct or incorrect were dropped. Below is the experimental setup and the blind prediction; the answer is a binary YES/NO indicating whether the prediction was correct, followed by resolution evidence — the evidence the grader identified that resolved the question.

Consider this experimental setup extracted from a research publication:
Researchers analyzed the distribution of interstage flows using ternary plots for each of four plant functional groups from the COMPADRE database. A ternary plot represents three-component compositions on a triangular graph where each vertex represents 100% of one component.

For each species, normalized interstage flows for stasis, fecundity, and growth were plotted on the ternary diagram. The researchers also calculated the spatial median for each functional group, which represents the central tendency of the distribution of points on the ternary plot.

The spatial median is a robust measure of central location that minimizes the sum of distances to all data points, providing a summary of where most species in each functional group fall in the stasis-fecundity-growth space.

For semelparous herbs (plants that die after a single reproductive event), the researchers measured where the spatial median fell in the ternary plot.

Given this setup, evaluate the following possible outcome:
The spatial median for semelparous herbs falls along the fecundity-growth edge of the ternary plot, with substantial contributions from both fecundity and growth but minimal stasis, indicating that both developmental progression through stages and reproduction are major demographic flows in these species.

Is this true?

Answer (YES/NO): YES